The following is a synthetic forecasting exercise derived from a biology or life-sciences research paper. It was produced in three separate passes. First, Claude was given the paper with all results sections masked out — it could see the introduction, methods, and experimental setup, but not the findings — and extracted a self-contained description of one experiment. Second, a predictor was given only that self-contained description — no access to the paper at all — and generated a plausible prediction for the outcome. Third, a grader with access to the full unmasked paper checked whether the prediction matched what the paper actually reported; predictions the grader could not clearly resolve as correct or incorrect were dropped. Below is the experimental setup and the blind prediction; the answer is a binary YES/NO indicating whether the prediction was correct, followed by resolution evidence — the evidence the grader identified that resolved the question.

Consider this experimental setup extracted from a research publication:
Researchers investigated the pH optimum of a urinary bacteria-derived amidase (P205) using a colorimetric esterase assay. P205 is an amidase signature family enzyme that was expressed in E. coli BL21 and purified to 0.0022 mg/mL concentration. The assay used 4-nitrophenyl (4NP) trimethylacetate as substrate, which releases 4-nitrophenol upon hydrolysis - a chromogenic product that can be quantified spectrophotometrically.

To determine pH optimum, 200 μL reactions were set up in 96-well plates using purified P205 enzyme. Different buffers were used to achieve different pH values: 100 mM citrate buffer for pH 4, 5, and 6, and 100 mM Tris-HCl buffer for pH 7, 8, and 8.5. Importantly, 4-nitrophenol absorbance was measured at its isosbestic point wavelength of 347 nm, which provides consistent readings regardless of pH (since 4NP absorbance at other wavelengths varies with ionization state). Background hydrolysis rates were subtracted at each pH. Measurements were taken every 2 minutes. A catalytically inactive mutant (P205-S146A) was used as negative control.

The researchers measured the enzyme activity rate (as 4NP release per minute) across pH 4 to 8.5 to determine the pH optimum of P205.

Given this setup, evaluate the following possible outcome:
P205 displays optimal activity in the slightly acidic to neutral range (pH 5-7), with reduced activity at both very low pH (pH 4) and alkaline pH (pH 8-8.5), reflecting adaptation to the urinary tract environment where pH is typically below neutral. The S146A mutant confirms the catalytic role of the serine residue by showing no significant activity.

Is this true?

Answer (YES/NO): NO